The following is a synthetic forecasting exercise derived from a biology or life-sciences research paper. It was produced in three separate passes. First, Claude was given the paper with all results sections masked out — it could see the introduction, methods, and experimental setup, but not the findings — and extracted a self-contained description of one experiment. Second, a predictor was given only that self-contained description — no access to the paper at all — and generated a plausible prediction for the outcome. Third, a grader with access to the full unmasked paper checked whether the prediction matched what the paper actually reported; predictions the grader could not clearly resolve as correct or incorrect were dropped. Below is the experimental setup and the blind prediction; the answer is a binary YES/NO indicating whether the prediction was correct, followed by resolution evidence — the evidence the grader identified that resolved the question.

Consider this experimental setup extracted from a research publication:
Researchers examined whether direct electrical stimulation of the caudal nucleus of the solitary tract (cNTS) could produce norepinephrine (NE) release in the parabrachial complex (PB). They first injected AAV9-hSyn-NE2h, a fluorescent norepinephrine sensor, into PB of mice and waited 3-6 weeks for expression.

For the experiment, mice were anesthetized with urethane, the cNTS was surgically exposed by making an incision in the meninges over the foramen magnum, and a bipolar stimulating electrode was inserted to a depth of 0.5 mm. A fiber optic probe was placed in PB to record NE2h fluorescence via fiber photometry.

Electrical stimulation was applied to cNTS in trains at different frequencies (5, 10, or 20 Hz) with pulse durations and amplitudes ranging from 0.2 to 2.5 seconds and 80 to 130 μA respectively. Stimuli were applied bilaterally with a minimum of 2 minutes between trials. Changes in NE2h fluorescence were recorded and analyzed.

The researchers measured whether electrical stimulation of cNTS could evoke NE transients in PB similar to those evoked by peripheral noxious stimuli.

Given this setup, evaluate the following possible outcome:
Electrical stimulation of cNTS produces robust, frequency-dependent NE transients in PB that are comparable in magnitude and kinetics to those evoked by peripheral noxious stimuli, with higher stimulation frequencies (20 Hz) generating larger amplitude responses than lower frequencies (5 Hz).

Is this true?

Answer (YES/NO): YES